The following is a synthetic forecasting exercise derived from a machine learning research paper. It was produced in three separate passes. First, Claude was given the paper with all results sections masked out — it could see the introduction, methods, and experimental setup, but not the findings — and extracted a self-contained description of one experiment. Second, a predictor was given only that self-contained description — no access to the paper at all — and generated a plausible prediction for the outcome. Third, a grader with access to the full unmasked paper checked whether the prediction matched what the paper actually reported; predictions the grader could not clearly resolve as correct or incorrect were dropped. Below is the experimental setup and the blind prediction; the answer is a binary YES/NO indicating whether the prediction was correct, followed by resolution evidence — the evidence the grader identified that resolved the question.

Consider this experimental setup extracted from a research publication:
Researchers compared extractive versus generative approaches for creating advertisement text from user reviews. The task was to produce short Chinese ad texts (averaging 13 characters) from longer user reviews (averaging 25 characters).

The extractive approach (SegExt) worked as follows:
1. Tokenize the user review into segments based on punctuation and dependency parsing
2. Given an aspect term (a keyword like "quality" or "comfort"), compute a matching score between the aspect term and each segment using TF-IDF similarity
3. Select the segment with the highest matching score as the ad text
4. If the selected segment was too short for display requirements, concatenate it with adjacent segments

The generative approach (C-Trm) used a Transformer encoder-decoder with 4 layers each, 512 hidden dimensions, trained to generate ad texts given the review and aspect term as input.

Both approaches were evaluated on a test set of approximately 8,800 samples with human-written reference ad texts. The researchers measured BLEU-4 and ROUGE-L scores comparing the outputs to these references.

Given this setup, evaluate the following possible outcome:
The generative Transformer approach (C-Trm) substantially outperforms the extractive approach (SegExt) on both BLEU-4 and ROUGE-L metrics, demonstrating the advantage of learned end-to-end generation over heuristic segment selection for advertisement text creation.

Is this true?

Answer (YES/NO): YES